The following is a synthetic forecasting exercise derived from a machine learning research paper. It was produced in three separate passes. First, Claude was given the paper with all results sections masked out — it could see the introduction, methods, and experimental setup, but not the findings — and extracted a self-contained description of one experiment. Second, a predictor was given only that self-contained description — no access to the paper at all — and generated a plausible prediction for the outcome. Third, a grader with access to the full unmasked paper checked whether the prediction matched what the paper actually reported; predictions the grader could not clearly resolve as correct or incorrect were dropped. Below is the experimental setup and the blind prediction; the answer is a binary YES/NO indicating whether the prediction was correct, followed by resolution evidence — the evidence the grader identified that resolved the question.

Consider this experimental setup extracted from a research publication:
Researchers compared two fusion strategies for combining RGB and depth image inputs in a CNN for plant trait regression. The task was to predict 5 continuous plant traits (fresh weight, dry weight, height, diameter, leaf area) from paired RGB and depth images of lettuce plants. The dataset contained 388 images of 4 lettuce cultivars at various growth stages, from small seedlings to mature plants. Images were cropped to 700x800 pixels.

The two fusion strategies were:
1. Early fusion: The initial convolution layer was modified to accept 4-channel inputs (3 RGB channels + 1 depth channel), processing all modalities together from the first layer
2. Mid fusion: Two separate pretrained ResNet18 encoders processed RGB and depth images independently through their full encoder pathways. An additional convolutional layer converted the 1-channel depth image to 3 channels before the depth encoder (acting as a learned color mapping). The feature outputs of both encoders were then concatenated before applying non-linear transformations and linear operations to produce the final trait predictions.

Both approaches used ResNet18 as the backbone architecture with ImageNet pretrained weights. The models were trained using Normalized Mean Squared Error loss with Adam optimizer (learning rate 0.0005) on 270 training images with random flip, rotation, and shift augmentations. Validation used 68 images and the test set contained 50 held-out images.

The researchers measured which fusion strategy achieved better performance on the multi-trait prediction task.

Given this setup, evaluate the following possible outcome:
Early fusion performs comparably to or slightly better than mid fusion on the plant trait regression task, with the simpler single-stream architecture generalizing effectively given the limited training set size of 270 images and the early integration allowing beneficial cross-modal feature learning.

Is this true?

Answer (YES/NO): NO